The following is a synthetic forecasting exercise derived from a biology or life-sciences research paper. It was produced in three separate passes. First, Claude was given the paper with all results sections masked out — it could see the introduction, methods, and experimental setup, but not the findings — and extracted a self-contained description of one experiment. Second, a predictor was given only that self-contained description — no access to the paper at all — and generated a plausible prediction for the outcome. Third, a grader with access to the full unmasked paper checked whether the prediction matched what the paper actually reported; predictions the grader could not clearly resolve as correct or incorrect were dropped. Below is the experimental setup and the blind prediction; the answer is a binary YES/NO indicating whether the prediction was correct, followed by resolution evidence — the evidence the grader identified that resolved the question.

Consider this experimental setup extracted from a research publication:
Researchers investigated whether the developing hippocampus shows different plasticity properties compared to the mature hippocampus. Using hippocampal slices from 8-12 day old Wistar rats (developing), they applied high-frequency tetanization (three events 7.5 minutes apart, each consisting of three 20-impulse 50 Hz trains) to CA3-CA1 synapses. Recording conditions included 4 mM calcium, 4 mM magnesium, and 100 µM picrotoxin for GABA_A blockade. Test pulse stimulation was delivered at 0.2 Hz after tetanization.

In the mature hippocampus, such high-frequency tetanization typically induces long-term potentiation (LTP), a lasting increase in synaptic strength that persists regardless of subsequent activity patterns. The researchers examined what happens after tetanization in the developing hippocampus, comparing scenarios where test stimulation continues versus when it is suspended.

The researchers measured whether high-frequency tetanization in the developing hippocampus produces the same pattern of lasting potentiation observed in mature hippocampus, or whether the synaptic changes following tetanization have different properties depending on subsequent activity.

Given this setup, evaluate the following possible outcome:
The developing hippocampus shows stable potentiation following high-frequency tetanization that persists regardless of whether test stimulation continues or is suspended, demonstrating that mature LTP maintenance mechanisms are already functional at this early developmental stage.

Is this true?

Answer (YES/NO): NO